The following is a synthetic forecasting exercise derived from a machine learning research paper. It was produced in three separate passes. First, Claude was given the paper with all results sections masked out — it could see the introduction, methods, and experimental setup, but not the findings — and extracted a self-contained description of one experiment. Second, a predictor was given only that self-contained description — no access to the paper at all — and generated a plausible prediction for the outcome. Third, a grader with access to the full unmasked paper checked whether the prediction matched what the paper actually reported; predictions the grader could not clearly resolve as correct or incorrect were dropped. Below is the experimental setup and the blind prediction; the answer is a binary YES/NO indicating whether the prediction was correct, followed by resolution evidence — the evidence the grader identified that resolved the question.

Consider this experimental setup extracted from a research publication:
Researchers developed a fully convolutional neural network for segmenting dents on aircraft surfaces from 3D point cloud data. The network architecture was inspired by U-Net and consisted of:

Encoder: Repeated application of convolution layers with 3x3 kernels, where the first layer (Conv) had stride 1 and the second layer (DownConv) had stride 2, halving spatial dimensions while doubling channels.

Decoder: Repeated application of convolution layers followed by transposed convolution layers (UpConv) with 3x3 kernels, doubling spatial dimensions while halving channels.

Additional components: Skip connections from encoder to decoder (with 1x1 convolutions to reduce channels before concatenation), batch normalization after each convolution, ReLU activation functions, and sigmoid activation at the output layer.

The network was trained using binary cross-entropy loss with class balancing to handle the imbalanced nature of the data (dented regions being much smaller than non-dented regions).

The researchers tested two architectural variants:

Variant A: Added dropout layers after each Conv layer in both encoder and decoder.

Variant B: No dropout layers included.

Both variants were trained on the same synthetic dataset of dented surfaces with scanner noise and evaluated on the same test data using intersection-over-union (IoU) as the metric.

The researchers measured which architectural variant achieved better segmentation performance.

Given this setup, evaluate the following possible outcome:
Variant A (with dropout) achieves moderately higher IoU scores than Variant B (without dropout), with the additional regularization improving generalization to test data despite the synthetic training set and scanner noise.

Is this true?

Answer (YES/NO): NO